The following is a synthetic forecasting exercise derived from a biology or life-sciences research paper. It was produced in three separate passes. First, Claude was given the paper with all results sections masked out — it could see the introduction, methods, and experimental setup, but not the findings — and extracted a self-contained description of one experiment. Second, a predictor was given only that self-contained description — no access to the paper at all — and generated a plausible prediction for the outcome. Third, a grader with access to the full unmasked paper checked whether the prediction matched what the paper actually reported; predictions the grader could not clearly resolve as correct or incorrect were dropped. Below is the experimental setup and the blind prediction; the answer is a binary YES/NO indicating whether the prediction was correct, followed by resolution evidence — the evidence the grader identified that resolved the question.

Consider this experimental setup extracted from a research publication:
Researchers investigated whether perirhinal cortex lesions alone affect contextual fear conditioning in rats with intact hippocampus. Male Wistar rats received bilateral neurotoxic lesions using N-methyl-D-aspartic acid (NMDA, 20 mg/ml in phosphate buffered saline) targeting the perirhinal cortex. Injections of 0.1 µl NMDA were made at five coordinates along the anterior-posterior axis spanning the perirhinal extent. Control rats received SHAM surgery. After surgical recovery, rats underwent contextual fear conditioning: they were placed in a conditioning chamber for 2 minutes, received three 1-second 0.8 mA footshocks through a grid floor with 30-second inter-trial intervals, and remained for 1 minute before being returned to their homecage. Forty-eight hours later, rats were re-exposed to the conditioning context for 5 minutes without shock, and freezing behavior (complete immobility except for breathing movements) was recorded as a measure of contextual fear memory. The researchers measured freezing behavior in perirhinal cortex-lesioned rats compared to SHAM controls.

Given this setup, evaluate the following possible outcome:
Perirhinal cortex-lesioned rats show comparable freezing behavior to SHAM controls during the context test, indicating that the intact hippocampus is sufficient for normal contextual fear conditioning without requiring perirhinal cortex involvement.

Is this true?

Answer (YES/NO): YES